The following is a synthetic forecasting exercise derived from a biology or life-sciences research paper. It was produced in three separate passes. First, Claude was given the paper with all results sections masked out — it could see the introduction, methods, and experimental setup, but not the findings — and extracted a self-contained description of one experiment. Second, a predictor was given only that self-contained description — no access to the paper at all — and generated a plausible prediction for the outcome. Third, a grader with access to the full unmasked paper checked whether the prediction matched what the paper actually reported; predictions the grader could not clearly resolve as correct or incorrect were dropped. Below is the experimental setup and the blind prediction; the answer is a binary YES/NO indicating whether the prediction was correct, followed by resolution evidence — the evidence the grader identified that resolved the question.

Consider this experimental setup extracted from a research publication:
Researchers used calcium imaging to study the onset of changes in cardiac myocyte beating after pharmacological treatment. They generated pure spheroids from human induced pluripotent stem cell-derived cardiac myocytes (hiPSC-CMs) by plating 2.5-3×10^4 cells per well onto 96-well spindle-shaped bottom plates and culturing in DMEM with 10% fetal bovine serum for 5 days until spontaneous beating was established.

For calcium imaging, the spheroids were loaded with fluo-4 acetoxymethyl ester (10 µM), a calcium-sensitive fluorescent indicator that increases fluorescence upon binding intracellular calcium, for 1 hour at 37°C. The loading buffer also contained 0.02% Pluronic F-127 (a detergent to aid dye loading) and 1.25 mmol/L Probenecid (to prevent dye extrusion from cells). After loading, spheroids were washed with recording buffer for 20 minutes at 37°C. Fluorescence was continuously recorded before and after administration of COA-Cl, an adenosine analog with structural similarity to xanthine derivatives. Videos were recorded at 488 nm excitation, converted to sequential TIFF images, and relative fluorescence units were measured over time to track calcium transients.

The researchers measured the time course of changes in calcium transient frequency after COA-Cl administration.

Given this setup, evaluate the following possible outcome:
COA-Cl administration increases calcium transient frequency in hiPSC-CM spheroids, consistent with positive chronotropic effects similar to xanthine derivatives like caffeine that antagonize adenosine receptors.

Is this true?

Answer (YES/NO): NO